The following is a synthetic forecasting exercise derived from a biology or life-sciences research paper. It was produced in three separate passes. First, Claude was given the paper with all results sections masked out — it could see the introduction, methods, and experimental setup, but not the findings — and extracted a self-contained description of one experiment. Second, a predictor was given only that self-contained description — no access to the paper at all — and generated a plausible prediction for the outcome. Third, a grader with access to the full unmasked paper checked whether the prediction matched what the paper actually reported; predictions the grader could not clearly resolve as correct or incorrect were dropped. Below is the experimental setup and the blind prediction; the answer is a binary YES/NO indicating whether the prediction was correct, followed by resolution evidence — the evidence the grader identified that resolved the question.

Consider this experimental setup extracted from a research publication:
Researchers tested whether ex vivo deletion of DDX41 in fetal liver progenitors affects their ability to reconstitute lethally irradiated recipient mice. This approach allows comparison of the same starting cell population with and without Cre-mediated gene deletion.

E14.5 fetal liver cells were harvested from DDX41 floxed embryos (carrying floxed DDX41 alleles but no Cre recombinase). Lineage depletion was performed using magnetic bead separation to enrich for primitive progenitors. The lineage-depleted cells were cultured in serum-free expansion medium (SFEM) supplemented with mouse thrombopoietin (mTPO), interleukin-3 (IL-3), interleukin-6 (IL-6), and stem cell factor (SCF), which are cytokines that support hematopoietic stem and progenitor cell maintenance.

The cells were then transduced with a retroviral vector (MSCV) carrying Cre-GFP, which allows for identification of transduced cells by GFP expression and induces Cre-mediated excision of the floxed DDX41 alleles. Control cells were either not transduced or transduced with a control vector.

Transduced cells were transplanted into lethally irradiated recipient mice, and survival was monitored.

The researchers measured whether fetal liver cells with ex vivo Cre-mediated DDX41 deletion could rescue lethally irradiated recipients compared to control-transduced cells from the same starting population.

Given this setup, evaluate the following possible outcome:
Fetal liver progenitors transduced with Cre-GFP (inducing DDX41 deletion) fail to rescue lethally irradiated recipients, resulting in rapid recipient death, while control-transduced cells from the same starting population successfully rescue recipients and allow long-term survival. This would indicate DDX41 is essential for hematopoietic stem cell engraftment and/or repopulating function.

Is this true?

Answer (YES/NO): NO